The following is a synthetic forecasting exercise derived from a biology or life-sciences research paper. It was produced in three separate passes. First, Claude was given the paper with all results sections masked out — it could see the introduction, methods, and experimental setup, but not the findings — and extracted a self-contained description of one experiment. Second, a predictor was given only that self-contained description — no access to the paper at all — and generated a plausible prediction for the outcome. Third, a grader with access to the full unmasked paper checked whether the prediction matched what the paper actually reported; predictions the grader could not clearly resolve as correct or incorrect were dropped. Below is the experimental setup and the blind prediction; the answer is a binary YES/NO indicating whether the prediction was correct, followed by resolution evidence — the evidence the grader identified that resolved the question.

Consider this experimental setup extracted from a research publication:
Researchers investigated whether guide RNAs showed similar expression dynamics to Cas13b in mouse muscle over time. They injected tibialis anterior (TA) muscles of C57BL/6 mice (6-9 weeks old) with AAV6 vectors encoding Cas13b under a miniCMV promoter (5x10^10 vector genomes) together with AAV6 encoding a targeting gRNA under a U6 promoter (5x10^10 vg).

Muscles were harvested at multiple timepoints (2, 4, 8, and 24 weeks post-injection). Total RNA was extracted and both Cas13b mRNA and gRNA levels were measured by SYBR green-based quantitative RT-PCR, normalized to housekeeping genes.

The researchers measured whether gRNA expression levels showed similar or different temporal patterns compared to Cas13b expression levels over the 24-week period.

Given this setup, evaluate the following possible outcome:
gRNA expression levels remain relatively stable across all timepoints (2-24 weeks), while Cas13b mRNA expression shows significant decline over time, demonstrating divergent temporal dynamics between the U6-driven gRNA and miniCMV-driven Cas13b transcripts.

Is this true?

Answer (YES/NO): NO